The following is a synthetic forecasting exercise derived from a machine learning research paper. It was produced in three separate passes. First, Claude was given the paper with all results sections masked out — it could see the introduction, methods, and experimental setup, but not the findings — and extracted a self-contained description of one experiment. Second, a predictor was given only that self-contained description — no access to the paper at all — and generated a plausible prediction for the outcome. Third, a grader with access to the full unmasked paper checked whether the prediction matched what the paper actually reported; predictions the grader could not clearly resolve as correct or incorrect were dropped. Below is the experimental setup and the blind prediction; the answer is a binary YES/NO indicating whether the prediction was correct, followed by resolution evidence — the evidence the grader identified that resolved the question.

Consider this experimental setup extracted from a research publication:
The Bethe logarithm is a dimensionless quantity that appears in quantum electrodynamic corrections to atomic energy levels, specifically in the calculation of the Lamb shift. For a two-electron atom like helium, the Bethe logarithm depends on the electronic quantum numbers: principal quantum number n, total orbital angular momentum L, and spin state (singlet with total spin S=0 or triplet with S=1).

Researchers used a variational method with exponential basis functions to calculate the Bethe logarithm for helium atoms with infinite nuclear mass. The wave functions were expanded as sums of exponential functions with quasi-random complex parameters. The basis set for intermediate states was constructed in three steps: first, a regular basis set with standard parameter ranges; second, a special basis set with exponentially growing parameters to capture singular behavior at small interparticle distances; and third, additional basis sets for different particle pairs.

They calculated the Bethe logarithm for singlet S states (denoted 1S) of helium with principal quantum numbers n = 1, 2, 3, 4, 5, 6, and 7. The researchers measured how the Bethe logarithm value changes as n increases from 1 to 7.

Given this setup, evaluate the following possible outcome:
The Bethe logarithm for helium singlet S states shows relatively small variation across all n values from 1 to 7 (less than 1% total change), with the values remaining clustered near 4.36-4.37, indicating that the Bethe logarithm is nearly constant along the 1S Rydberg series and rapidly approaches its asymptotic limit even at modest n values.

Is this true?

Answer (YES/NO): YES